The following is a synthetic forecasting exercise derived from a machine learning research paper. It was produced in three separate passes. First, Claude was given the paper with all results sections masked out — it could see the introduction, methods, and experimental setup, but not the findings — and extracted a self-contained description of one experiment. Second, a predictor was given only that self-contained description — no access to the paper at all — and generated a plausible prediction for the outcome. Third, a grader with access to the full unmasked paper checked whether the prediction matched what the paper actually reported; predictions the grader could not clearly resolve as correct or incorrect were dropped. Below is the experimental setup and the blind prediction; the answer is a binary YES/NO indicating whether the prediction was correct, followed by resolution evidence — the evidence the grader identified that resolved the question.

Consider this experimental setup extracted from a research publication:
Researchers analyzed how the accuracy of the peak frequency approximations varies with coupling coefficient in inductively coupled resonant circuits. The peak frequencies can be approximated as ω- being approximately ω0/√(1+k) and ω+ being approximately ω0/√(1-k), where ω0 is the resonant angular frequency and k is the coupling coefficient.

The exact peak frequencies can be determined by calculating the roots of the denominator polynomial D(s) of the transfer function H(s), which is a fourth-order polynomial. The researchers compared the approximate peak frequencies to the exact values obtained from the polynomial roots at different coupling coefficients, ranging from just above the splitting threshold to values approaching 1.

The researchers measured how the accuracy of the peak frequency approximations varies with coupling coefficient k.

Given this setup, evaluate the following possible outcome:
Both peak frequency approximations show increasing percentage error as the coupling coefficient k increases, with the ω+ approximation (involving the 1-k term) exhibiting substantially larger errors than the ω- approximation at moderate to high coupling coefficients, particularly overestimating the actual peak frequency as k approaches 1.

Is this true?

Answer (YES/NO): NO